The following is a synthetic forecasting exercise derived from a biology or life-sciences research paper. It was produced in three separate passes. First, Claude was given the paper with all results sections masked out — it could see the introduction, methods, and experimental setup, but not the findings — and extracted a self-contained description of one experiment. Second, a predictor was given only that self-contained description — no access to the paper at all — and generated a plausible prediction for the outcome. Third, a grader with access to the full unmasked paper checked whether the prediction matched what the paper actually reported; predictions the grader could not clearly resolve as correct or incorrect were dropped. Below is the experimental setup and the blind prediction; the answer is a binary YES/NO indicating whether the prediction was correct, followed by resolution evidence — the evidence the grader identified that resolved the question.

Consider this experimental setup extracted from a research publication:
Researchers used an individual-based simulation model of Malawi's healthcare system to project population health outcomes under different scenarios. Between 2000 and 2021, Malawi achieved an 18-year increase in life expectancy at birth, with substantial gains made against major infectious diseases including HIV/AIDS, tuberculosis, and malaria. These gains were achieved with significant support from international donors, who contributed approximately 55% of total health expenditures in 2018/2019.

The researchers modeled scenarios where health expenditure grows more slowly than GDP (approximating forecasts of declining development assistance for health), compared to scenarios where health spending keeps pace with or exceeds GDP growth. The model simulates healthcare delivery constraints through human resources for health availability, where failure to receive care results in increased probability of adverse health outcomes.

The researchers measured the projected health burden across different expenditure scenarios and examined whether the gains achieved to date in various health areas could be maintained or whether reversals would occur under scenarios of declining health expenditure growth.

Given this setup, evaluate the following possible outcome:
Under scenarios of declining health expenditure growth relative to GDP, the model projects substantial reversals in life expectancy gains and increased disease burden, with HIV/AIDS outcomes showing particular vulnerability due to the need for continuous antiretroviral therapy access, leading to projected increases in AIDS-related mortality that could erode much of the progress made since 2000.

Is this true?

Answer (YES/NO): NO